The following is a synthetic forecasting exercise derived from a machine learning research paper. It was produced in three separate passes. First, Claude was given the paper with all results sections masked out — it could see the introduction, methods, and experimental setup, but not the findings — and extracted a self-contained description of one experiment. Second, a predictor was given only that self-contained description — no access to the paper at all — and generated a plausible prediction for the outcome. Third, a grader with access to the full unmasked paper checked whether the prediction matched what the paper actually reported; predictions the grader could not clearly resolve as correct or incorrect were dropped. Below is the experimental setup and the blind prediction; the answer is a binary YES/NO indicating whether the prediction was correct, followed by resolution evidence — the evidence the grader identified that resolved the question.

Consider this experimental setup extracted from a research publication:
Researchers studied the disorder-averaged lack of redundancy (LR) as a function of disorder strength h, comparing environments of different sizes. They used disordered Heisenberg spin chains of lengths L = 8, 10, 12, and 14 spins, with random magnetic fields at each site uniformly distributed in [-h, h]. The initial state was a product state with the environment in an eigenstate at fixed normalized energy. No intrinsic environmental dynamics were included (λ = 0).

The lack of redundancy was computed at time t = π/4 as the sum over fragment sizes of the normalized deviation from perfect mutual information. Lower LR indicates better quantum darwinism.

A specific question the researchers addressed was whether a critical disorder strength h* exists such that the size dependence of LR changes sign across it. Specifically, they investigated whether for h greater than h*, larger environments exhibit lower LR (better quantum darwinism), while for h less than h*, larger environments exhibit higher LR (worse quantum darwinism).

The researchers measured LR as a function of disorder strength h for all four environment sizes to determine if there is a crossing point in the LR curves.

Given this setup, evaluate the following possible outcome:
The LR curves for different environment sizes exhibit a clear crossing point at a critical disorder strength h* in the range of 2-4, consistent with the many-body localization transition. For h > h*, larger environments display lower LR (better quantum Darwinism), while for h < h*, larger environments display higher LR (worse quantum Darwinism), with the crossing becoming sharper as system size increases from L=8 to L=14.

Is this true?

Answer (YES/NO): YES